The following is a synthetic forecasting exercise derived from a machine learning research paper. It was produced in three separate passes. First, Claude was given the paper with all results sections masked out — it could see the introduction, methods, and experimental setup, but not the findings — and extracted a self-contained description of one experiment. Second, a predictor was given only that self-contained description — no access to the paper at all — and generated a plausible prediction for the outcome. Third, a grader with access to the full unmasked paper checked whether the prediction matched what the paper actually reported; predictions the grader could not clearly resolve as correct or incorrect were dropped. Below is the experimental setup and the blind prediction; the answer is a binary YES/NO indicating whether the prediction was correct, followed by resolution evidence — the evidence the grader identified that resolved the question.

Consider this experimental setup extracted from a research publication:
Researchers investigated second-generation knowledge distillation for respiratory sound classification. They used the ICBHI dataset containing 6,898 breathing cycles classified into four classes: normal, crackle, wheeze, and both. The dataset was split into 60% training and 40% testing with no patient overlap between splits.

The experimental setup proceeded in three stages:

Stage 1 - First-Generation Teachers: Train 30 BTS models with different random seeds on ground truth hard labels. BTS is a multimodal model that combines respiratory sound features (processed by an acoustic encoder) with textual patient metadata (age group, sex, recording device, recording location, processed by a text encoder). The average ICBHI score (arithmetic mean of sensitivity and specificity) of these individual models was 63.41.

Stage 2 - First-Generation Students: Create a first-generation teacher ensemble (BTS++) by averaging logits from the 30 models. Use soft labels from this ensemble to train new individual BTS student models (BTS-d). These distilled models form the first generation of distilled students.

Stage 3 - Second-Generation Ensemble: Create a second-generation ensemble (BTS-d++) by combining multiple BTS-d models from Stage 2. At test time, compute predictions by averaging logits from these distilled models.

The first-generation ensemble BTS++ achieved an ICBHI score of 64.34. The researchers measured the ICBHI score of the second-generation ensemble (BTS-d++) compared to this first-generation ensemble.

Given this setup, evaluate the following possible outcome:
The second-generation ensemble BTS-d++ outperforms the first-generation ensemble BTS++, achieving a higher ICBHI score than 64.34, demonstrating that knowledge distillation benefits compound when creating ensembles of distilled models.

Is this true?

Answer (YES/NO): YES